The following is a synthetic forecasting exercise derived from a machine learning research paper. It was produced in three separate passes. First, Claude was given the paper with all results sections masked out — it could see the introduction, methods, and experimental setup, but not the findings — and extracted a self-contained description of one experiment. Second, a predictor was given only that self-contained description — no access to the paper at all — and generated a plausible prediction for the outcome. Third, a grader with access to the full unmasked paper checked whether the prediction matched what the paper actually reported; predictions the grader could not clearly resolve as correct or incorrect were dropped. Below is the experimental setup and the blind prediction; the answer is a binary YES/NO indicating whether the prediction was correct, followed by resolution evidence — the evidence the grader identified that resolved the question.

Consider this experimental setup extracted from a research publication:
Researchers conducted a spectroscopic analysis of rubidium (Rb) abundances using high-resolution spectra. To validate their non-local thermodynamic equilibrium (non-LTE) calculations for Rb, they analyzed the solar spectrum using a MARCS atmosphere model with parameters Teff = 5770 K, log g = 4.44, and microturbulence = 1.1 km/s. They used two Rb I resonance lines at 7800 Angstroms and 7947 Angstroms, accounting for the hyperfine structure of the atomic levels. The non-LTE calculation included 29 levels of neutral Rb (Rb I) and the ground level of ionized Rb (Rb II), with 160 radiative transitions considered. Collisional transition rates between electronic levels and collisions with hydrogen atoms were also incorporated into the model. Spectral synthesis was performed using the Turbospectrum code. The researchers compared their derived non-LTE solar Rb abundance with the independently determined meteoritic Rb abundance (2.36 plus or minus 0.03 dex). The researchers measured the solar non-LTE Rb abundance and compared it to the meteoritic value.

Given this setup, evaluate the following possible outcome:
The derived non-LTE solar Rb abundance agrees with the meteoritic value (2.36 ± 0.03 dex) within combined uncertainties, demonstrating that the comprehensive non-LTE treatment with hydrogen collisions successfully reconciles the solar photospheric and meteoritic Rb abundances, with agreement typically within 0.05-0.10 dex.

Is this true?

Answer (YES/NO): YES